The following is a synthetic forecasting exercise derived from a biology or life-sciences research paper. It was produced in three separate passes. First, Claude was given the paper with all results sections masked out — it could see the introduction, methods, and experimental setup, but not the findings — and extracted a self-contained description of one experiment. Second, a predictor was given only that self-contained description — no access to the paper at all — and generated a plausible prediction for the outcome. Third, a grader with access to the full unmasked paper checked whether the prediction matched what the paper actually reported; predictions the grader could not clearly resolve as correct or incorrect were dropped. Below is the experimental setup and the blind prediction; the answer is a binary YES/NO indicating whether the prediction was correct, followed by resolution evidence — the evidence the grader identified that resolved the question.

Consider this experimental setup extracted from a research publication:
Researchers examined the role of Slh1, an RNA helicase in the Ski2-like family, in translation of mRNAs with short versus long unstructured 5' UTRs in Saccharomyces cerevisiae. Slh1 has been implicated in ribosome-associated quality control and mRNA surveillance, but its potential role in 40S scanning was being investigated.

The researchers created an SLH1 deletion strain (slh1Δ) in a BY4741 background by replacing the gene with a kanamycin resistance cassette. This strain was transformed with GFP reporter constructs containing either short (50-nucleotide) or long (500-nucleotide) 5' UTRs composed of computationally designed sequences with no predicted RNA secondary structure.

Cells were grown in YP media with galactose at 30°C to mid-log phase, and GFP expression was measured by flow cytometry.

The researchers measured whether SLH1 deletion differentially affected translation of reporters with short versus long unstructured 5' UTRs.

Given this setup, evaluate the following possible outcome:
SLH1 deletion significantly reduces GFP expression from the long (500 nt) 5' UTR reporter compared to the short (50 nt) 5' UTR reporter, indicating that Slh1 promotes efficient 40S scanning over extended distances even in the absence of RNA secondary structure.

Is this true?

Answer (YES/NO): NO